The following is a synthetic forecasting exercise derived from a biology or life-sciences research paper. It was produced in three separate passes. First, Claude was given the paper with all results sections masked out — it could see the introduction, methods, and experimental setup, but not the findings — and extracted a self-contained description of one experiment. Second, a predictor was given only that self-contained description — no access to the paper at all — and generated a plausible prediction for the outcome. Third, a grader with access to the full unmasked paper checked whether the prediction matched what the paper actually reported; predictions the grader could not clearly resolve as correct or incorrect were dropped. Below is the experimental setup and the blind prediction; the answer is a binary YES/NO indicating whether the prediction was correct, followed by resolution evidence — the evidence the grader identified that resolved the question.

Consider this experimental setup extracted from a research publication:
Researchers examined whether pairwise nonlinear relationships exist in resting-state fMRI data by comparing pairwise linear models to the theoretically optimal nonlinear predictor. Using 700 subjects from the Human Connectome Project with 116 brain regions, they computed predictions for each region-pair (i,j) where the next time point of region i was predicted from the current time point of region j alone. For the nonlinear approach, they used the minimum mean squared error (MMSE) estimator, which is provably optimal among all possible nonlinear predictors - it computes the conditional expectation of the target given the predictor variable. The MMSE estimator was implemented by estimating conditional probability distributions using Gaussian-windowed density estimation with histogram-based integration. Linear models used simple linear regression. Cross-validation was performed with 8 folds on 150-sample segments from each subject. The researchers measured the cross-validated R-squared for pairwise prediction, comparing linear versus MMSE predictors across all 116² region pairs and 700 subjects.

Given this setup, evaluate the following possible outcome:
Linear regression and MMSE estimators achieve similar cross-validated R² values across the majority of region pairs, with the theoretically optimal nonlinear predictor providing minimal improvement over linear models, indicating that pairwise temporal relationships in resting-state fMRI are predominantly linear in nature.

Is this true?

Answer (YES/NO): YES